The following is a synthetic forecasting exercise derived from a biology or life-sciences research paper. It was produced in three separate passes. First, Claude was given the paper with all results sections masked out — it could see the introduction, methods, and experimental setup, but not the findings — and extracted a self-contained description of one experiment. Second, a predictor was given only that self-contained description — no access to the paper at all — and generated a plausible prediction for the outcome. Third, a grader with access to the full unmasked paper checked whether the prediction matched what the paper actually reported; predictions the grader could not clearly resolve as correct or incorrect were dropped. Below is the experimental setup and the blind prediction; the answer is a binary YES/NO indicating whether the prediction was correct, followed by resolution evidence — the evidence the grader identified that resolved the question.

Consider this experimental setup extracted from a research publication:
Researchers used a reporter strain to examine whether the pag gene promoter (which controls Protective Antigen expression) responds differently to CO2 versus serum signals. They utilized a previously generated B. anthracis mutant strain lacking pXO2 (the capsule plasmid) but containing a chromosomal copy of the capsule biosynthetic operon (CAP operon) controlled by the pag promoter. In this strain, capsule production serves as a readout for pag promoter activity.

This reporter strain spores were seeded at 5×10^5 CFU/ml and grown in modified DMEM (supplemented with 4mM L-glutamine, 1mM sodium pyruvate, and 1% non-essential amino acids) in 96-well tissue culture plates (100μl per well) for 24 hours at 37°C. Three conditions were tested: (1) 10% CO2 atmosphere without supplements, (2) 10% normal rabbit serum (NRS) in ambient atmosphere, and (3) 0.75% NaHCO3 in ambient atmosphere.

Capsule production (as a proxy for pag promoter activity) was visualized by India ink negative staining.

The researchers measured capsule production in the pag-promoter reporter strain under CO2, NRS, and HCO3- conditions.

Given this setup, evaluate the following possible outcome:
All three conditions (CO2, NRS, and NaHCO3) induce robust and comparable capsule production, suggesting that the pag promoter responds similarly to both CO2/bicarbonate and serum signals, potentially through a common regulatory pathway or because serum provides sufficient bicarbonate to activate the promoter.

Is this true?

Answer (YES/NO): NO